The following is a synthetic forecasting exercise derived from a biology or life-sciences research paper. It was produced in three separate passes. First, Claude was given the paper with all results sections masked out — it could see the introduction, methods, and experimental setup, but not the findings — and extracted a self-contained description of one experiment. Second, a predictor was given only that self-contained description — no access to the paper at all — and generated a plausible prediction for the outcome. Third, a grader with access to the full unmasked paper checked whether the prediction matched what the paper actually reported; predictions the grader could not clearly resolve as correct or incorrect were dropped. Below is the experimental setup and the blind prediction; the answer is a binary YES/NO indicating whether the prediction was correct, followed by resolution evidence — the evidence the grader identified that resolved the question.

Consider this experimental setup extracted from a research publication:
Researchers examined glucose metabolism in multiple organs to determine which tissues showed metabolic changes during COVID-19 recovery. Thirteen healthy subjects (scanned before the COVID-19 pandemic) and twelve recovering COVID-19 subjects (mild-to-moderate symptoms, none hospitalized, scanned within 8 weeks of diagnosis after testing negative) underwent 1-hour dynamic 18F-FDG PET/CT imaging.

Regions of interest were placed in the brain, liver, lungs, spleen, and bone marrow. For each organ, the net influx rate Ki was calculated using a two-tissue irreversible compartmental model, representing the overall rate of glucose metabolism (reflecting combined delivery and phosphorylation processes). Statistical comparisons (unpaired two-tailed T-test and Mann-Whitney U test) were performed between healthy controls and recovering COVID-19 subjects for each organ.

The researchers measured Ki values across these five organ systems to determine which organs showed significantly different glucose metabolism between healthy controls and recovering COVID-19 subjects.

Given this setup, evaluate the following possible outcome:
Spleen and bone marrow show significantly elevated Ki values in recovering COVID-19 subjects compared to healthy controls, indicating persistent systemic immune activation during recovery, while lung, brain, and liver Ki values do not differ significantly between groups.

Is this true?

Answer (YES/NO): NO